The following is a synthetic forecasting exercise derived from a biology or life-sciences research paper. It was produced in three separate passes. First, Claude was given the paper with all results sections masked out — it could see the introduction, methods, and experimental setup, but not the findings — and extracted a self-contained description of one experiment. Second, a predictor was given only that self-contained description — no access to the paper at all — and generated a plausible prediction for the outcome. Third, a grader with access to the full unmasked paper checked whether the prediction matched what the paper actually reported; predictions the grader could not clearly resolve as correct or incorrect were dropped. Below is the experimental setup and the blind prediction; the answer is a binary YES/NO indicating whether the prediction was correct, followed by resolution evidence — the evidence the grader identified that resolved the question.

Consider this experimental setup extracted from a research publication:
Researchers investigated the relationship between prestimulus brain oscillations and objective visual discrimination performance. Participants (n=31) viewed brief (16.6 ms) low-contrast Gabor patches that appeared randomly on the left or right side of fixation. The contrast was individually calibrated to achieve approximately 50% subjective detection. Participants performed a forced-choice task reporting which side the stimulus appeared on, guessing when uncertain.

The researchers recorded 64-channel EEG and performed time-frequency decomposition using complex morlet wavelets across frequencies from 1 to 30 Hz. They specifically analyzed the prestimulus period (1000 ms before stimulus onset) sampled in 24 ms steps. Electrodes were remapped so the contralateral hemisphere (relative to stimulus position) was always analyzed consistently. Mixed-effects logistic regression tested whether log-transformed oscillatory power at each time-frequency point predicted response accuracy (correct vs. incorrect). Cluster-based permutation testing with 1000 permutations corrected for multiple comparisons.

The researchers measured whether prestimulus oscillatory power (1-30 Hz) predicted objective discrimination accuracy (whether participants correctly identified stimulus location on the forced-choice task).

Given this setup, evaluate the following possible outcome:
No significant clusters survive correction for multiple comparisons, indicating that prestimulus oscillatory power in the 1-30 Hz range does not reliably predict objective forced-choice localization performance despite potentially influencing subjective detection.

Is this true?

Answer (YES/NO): NO